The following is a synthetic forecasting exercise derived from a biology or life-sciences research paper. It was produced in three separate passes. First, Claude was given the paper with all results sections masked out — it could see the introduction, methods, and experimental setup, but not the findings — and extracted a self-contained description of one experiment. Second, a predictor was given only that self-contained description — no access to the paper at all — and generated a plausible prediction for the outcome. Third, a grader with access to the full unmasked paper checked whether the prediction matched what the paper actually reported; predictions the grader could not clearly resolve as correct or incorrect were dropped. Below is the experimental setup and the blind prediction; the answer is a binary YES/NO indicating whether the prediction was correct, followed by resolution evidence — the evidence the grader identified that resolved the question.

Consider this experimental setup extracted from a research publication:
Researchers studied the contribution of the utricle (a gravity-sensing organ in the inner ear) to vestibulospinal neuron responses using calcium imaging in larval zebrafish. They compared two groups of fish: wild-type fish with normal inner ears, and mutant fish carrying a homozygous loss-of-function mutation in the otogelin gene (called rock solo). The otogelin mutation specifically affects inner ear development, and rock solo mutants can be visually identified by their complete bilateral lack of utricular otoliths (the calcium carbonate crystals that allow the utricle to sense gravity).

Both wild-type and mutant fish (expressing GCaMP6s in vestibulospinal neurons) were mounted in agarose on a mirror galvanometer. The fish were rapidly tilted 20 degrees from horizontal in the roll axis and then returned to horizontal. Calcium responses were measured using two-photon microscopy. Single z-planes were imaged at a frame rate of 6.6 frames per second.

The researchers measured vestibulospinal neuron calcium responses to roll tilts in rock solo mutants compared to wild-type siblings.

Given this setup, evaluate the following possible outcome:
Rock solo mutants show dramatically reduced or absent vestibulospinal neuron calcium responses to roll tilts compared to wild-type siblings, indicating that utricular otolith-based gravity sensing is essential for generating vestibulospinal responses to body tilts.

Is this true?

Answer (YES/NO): NO